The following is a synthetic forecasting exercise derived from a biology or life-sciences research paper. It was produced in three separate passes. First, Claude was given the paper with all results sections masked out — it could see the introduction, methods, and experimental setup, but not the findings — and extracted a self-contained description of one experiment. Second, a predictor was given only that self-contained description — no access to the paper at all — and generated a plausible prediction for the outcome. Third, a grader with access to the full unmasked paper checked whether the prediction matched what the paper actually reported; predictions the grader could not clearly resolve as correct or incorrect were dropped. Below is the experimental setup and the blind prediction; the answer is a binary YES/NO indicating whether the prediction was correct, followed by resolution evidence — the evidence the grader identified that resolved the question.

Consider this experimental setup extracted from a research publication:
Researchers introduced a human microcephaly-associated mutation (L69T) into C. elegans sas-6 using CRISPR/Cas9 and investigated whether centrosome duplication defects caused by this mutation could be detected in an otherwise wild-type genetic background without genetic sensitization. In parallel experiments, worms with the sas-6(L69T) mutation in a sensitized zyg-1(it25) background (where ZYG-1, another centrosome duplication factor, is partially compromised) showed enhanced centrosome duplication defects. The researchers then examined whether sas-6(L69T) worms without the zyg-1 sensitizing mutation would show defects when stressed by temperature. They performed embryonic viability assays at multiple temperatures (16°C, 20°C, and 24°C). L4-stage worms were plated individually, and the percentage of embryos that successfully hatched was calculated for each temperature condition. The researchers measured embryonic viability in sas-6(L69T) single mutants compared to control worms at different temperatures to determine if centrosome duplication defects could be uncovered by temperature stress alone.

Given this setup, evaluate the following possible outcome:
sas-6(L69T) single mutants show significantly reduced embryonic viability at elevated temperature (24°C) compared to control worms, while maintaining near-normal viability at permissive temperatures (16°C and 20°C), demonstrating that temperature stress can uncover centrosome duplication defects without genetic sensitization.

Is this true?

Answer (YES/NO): NO